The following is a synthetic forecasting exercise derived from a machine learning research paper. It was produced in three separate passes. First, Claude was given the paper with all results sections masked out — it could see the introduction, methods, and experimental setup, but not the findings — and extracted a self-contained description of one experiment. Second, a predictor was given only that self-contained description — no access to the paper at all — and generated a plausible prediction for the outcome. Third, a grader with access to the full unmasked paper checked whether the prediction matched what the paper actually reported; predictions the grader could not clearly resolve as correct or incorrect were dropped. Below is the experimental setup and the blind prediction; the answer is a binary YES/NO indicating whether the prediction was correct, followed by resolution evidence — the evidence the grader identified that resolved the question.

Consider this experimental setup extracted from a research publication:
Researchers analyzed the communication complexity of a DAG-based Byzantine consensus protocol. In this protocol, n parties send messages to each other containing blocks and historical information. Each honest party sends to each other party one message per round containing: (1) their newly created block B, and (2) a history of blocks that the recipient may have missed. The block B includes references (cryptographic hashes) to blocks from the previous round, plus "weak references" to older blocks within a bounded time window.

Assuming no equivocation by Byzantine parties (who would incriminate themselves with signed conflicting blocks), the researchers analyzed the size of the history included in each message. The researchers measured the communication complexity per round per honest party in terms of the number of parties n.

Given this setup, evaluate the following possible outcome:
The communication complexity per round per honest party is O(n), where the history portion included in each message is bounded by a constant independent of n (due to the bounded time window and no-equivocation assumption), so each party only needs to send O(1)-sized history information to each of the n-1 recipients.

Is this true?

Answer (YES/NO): NO